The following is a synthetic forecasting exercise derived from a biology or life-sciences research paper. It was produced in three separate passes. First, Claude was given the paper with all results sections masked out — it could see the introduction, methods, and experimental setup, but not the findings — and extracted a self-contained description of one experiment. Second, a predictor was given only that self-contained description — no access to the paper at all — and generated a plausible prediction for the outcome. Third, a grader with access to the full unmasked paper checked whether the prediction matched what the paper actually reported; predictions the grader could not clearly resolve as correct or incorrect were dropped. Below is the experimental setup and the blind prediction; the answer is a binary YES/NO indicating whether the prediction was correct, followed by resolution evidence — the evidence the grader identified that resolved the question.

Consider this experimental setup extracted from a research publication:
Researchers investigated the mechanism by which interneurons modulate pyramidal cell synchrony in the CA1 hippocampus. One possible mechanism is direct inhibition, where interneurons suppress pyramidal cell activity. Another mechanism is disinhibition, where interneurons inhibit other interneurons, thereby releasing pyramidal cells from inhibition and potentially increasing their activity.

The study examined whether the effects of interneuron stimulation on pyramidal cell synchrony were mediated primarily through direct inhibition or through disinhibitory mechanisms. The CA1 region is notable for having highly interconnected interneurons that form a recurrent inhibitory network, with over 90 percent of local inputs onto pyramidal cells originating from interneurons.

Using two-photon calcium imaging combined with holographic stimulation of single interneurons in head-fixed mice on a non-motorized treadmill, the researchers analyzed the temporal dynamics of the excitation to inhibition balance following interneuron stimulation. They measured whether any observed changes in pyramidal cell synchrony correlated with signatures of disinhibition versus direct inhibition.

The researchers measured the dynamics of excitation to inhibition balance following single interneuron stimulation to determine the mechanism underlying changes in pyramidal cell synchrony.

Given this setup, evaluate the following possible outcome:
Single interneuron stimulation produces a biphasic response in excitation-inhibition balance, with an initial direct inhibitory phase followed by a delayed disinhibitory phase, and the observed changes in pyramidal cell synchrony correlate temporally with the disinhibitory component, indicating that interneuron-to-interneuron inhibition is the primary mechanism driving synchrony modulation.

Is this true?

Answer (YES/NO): NO